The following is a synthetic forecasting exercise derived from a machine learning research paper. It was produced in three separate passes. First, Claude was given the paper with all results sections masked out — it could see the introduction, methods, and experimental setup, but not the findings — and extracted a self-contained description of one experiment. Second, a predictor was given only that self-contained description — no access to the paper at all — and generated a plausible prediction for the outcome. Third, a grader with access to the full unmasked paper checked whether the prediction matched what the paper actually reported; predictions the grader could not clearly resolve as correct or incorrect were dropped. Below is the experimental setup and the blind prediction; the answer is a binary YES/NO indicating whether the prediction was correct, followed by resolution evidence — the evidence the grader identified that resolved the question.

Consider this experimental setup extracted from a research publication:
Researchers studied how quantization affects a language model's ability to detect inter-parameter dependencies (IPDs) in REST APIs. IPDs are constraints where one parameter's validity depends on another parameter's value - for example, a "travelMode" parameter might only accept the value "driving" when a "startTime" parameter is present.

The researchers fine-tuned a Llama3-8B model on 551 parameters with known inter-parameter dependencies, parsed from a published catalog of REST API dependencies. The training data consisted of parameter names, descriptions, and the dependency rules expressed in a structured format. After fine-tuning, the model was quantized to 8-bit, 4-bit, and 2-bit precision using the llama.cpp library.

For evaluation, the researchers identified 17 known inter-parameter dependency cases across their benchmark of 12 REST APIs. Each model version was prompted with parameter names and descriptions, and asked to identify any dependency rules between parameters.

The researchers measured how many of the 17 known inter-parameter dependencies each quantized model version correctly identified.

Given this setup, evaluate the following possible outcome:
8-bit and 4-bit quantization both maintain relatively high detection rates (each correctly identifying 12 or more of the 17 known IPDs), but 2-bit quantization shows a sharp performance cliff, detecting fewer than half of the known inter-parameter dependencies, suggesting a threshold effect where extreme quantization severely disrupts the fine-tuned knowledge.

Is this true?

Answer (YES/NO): NO